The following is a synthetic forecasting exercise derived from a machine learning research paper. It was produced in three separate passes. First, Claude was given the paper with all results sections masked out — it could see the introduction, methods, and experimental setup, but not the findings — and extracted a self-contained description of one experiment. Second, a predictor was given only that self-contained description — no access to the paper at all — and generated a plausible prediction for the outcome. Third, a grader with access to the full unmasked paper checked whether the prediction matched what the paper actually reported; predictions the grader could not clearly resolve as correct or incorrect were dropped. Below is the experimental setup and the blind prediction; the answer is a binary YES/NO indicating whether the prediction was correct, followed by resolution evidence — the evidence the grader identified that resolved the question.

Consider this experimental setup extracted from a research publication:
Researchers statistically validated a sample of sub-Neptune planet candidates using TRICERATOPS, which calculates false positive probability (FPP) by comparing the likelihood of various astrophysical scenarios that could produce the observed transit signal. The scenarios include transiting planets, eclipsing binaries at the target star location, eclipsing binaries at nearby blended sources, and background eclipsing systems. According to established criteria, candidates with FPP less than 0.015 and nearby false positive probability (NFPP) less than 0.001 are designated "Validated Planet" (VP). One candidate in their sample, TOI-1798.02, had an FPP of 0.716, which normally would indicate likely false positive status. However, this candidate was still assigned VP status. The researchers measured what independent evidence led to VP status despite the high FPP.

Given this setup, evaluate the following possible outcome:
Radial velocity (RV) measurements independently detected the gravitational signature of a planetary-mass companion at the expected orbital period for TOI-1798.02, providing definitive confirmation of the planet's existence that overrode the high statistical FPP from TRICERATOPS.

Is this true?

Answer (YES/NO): YES